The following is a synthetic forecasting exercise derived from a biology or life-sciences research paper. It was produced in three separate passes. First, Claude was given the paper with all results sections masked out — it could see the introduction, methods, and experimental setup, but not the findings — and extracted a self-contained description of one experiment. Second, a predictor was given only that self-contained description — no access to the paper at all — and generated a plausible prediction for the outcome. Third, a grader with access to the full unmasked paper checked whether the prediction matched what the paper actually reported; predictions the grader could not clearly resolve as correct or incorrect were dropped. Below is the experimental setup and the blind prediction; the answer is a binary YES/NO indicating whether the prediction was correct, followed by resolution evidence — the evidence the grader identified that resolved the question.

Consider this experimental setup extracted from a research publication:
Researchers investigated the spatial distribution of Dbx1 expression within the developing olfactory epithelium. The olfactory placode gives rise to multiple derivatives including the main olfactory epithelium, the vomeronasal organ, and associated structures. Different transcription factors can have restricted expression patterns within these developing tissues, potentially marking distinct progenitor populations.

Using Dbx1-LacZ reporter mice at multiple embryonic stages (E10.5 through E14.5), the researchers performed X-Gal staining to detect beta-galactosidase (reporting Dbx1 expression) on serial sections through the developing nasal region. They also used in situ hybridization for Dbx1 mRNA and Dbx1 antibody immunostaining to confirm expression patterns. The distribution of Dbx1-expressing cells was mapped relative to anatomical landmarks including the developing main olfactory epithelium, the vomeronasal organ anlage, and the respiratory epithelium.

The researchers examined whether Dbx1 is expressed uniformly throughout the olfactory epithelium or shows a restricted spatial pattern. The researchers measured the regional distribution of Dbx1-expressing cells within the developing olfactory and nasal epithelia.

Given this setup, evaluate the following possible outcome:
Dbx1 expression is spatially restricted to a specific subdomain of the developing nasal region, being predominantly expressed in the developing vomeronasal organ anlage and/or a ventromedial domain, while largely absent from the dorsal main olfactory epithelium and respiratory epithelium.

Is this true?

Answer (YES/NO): NO